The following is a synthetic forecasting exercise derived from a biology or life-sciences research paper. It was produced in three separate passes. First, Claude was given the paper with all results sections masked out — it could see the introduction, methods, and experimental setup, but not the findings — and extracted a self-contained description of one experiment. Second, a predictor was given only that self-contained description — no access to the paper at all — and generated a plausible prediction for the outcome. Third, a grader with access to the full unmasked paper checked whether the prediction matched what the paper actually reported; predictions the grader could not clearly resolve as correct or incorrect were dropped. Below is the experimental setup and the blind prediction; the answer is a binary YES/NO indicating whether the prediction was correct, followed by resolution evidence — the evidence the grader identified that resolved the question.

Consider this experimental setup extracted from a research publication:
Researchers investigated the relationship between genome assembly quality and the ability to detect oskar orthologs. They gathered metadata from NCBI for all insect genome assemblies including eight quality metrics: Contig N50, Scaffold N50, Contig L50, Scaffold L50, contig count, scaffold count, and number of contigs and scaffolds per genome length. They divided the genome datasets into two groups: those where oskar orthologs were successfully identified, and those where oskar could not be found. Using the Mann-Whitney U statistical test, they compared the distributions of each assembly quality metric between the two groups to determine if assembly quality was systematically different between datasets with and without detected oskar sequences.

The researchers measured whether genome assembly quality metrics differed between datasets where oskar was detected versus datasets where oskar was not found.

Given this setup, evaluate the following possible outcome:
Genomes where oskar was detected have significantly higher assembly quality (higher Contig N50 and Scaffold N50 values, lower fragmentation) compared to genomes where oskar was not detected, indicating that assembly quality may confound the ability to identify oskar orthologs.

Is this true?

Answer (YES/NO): YES